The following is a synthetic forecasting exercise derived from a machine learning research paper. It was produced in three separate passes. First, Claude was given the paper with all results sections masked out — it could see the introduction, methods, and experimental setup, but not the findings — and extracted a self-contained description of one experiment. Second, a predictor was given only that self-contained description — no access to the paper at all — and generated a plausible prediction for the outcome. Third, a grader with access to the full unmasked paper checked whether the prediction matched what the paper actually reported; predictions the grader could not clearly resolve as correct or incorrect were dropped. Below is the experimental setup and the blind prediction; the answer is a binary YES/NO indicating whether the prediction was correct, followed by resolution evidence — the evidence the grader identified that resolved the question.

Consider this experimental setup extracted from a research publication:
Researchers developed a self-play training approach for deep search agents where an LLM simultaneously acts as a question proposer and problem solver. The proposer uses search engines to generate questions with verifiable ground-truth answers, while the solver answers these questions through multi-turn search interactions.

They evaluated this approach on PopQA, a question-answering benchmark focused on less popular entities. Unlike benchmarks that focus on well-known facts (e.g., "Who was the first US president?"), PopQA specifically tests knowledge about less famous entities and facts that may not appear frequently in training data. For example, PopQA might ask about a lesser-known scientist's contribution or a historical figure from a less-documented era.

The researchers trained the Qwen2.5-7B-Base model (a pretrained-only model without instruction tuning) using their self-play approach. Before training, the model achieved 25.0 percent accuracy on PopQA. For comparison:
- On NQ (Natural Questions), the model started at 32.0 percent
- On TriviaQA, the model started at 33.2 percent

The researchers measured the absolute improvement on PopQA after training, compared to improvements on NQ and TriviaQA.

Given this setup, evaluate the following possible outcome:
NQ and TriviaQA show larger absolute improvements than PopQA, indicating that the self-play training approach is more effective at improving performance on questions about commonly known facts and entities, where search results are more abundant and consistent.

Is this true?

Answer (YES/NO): NO